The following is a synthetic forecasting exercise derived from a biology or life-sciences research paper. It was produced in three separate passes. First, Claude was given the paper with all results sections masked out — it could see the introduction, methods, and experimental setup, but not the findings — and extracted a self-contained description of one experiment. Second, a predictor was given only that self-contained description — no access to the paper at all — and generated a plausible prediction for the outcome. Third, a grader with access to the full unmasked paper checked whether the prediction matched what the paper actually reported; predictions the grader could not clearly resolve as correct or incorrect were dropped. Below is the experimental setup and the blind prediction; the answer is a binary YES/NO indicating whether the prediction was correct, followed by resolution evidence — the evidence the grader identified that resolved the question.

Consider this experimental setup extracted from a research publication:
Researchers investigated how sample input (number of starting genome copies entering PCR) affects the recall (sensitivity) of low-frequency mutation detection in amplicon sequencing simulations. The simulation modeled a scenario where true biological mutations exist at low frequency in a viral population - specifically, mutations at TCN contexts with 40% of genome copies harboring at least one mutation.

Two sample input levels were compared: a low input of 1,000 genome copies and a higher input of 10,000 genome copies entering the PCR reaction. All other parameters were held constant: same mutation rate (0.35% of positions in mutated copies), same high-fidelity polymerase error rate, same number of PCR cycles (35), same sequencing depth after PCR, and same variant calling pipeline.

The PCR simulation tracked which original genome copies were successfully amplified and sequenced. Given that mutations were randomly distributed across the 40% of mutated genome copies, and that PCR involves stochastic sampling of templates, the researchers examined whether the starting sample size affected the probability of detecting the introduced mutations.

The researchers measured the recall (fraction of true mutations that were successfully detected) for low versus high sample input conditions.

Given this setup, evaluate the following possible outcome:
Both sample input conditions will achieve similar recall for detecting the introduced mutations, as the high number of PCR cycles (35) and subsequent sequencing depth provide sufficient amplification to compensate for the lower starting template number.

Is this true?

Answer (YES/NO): NO